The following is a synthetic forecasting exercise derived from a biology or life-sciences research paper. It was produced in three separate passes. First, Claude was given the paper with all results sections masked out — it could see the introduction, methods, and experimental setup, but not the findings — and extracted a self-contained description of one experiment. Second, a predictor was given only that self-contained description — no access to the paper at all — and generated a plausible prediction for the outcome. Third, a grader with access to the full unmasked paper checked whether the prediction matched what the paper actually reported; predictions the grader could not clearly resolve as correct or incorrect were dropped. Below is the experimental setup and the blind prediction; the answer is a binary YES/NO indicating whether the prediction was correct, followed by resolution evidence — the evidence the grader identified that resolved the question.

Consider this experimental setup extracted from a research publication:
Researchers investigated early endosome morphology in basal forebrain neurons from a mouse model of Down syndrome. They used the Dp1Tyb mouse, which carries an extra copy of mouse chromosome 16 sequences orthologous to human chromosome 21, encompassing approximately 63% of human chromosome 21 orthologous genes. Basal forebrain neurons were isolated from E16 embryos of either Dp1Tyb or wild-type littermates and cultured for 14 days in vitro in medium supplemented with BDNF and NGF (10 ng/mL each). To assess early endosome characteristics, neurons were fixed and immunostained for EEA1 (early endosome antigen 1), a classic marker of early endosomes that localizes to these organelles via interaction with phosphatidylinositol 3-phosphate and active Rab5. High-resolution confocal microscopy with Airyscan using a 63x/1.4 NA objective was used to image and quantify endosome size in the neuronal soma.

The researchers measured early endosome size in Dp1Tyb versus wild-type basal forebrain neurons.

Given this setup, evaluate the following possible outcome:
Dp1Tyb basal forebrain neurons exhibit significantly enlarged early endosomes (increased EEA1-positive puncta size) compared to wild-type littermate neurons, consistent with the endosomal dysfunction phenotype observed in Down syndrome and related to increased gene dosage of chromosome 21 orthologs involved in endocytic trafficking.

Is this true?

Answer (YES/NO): YES